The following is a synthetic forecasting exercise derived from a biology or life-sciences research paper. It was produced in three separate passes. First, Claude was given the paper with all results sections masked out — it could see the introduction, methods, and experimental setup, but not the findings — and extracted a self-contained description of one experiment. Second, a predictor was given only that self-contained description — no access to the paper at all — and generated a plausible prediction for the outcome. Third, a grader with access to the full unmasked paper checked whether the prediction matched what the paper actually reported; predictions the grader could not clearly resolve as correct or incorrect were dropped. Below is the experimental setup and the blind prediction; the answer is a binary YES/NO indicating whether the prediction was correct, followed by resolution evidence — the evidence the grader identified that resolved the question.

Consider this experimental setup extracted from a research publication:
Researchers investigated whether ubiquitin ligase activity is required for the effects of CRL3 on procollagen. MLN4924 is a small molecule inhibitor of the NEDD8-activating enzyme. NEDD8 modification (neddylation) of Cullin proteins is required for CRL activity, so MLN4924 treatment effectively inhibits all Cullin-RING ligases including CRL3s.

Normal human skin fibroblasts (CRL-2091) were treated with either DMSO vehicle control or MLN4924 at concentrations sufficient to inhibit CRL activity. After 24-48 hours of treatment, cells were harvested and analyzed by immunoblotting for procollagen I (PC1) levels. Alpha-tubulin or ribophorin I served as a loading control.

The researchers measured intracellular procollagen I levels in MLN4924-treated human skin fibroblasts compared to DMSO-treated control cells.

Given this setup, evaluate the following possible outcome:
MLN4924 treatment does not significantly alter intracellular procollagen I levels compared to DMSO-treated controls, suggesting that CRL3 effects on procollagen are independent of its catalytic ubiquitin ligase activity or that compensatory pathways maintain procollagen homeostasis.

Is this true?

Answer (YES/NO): NO